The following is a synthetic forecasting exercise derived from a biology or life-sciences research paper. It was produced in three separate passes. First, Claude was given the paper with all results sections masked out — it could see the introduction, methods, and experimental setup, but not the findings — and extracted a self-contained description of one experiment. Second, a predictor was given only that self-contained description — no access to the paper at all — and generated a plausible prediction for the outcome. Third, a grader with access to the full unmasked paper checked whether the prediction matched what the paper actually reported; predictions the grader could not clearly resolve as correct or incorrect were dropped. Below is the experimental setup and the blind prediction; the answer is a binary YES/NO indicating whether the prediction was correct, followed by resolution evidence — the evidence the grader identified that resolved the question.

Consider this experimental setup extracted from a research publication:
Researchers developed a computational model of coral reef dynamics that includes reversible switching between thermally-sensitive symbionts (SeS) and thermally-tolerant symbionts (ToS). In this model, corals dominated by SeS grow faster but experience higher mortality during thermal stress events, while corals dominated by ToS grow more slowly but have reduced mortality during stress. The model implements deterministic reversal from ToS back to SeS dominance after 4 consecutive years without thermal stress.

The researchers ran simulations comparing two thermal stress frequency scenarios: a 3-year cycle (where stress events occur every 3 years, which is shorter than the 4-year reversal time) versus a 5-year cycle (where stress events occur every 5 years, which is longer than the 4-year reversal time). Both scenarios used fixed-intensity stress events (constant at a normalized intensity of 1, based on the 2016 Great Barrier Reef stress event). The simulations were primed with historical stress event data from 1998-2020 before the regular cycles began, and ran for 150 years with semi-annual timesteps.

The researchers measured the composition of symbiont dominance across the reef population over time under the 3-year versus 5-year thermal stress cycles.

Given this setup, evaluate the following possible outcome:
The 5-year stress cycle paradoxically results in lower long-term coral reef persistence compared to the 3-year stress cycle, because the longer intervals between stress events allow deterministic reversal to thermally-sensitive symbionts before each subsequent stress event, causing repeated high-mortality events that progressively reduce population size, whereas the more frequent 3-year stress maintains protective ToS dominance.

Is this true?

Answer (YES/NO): NO